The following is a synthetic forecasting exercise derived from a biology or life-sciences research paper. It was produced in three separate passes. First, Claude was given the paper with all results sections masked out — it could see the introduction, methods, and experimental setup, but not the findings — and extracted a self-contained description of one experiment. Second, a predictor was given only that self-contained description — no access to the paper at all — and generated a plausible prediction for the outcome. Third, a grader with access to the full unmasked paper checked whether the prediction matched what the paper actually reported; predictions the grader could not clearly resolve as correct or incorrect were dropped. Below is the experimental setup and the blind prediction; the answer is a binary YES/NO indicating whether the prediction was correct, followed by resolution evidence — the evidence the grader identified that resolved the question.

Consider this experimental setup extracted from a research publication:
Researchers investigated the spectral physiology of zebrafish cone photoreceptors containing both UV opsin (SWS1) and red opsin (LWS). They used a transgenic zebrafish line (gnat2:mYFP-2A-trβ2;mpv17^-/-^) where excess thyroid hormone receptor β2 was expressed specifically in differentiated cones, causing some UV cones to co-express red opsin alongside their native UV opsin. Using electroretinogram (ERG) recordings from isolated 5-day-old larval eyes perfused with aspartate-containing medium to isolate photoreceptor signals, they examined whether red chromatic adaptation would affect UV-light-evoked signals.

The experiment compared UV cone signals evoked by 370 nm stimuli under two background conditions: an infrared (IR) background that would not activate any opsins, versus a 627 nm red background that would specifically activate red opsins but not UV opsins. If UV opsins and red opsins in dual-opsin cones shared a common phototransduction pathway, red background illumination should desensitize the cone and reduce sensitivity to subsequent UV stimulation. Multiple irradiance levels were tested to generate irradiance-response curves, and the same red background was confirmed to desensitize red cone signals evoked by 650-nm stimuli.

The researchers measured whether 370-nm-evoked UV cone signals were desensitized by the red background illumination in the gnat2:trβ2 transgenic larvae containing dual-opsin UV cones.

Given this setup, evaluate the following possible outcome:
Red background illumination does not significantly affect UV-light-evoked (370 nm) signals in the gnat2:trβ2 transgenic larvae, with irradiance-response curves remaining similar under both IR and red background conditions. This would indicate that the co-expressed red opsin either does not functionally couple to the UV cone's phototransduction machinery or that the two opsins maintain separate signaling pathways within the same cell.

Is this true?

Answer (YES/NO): YES